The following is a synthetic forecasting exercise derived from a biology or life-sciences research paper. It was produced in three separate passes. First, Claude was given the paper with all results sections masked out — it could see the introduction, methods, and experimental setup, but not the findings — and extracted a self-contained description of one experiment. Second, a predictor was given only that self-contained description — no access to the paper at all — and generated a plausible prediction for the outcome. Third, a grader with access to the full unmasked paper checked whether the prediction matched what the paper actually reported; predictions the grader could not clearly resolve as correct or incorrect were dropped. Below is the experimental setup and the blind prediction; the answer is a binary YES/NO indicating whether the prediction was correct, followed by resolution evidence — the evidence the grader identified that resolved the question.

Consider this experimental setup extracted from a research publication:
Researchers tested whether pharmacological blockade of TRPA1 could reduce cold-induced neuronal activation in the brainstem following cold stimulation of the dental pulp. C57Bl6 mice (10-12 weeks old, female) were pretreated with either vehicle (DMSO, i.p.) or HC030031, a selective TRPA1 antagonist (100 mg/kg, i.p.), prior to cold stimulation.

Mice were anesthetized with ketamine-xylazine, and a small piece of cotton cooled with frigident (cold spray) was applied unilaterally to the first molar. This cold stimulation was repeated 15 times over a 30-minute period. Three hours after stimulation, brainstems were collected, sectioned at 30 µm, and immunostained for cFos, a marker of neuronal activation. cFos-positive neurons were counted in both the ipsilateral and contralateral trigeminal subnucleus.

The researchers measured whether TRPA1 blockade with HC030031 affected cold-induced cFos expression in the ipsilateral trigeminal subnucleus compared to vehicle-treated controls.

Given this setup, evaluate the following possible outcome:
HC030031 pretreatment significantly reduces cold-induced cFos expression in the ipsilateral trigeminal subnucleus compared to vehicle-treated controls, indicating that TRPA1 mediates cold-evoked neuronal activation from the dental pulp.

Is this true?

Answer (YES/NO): NO